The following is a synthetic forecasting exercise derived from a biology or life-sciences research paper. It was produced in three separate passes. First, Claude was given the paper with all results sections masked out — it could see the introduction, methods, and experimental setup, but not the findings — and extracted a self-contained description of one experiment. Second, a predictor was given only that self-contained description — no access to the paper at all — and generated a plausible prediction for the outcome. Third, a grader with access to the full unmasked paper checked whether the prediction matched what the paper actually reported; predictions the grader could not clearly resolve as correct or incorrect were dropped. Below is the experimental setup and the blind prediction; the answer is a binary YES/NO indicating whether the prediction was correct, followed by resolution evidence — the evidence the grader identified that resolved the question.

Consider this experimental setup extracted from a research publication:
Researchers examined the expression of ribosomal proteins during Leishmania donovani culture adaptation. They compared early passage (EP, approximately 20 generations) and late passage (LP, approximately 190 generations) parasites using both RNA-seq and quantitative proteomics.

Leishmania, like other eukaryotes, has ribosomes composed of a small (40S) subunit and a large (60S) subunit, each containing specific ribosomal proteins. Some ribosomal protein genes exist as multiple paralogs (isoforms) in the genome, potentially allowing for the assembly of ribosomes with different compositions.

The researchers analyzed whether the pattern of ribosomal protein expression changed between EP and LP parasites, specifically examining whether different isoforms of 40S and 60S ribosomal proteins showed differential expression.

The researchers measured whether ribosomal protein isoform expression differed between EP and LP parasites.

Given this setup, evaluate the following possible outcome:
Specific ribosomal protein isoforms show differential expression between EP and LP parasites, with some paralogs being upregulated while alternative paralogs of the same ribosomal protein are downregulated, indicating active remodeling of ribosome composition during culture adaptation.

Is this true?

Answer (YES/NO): YES